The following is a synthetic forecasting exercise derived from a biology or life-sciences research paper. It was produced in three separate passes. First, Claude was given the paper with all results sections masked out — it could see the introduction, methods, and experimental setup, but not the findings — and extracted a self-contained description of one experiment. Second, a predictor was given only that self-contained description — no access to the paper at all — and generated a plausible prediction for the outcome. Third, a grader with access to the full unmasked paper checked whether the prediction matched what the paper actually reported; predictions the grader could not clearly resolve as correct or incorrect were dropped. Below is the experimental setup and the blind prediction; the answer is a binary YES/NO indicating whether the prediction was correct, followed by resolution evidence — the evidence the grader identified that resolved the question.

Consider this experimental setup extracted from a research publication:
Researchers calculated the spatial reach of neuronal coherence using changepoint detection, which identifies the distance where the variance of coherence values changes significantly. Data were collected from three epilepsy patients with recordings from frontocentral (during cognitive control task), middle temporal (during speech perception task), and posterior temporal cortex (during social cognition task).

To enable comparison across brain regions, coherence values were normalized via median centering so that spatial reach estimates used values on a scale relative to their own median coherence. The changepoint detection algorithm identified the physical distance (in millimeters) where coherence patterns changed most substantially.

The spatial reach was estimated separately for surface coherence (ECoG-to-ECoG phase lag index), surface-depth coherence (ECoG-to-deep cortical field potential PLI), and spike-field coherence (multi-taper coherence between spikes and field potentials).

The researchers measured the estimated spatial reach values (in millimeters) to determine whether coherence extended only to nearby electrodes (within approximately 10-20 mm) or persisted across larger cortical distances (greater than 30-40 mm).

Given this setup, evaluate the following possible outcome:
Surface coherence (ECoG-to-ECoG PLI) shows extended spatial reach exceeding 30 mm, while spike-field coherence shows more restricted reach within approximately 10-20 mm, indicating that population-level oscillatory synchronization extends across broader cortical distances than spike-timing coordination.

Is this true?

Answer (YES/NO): NO